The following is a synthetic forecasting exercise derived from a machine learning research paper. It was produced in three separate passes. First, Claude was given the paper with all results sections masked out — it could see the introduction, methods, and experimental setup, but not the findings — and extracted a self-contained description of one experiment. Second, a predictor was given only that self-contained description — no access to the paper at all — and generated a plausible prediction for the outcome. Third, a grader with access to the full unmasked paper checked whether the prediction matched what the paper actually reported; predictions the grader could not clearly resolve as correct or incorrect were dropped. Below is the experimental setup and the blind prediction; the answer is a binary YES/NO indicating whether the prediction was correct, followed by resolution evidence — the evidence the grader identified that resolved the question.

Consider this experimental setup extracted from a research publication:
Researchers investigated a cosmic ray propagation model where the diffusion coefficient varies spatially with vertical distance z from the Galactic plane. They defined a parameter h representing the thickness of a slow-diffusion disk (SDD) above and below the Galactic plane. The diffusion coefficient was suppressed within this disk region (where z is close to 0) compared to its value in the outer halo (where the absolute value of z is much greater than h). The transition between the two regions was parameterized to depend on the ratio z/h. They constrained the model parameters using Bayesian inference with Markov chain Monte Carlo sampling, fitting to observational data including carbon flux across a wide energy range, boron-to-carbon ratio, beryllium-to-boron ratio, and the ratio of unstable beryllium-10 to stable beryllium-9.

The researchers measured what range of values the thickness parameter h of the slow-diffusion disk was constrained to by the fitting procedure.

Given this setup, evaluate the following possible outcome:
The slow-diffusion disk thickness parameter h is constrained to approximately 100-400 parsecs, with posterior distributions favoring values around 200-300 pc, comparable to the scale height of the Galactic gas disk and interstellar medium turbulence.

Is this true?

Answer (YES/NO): NO